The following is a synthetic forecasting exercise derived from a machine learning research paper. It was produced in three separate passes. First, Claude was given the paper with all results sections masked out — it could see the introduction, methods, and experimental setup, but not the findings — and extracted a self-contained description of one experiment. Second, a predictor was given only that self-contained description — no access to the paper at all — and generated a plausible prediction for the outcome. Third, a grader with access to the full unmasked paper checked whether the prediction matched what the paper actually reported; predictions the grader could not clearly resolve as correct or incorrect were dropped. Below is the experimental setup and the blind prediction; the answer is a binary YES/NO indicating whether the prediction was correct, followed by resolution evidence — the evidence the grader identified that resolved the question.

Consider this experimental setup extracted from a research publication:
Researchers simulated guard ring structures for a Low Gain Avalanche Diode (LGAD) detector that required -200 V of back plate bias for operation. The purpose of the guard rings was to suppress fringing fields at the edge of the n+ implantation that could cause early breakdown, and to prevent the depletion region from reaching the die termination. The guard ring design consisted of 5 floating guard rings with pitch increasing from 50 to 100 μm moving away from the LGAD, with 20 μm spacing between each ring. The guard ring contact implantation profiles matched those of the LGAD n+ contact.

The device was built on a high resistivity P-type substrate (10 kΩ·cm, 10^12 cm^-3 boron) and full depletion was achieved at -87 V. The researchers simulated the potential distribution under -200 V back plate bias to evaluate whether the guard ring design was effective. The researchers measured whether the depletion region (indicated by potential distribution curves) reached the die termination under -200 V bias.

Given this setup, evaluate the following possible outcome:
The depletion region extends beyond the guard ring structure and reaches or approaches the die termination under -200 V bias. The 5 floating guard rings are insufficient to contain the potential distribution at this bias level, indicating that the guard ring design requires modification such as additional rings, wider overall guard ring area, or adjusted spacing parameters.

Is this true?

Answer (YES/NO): NO